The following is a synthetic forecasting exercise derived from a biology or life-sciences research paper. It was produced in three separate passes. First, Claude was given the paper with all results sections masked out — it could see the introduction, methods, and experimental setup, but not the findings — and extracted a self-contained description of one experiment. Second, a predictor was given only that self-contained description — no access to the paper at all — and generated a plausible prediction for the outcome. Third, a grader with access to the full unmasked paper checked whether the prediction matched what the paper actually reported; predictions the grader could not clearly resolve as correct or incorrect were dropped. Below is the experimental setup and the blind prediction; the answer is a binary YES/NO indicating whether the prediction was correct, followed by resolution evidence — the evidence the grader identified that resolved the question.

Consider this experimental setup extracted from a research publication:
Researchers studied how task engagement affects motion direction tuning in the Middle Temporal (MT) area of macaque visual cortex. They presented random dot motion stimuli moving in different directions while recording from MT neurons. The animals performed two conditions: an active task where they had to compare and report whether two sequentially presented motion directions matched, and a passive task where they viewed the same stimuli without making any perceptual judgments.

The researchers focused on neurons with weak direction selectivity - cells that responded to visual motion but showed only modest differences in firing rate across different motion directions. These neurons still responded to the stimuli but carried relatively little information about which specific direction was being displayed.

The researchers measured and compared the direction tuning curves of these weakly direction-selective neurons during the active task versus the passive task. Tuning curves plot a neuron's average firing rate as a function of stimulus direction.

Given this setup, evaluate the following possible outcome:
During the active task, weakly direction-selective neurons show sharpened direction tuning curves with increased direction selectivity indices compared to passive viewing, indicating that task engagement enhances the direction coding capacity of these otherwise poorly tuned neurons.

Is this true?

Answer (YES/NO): NO